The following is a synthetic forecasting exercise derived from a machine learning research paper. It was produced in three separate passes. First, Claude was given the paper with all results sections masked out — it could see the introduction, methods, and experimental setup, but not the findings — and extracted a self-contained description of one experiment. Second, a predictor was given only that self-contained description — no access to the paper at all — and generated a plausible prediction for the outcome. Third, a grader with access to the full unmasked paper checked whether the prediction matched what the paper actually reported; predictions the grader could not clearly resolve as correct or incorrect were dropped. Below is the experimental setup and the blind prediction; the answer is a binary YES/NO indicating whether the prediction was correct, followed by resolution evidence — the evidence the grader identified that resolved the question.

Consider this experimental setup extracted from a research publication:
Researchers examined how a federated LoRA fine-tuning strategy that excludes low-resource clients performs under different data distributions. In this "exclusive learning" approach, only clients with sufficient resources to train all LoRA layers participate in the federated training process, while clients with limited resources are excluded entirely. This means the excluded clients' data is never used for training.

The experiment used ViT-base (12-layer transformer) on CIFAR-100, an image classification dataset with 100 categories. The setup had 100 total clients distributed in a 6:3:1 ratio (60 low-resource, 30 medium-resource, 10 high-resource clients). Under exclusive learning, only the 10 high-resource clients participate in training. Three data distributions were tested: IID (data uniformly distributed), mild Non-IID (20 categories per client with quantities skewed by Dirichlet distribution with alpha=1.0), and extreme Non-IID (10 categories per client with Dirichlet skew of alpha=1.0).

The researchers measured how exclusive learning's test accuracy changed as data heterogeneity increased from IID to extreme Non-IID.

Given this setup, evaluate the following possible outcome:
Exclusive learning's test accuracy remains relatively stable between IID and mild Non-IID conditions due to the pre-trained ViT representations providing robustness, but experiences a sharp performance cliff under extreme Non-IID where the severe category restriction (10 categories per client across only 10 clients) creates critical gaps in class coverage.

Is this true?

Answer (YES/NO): NO